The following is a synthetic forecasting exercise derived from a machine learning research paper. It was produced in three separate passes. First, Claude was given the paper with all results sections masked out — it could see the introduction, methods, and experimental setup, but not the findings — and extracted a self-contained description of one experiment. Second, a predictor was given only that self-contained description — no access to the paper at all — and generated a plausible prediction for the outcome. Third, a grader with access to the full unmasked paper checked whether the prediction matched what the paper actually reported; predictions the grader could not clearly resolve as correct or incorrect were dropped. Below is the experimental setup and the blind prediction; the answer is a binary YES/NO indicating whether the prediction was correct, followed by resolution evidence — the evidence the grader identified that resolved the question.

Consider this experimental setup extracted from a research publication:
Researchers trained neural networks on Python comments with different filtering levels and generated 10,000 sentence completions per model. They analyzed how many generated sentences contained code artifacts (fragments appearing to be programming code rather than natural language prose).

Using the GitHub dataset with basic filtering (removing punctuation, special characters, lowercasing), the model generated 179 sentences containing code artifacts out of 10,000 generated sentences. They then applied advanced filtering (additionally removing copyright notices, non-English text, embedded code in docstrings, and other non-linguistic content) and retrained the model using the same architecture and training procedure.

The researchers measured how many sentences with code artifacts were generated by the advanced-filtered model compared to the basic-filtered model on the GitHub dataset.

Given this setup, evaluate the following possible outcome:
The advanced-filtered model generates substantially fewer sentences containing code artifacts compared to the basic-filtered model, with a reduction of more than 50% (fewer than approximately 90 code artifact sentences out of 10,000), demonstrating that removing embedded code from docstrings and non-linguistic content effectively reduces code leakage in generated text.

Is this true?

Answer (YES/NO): YES